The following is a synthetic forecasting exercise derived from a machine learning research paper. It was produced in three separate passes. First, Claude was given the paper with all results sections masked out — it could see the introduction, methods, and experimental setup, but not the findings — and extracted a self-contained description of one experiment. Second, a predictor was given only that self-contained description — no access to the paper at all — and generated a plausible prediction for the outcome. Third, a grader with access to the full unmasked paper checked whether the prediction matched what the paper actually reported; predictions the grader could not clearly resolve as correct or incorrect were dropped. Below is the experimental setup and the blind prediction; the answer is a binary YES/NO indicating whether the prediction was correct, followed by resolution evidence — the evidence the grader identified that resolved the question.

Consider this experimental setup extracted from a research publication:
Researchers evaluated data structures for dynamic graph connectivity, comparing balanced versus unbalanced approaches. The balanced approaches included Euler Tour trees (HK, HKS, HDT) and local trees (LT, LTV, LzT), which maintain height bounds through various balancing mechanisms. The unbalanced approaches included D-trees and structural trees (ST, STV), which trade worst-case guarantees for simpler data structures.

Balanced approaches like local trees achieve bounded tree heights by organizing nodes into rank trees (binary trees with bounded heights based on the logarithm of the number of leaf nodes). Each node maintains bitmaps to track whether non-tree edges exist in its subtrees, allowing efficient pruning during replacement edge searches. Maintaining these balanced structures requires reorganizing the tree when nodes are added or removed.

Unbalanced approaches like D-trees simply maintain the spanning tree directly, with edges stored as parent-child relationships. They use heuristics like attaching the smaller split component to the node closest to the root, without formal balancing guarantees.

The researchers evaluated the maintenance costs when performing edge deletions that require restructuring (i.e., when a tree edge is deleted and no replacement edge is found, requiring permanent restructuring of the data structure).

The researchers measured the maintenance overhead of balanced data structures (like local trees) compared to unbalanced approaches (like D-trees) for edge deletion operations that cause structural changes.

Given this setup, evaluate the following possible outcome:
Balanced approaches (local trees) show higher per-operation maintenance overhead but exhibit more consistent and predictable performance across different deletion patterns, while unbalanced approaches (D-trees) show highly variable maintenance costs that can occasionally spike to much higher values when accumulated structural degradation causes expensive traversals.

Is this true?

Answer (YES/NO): NO